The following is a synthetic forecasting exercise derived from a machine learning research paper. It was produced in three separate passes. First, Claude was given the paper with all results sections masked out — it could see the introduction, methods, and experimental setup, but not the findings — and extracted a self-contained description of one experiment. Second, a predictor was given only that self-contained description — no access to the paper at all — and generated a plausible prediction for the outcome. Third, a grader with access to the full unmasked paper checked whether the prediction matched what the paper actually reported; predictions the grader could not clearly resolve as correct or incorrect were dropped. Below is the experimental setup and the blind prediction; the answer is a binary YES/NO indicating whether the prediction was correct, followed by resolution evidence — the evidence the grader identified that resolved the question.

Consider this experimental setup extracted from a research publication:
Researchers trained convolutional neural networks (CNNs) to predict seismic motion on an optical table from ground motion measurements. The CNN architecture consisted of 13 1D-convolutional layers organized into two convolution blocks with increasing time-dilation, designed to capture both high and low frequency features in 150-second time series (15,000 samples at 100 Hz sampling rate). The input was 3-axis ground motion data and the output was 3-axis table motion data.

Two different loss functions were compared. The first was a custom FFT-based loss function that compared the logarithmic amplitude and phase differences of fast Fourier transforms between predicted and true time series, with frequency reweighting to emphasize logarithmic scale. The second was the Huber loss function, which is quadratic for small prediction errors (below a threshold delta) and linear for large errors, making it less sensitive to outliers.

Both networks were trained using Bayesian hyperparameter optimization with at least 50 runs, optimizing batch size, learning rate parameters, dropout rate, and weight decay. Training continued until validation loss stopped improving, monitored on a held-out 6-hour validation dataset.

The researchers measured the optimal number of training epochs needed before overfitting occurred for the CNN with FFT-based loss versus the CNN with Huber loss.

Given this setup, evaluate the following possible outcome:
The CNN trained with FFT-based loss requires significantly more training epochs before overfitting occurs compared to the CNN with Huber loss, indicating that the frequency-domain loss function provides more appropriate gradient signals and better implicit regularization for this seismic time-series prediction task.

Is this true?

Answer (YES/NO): YES